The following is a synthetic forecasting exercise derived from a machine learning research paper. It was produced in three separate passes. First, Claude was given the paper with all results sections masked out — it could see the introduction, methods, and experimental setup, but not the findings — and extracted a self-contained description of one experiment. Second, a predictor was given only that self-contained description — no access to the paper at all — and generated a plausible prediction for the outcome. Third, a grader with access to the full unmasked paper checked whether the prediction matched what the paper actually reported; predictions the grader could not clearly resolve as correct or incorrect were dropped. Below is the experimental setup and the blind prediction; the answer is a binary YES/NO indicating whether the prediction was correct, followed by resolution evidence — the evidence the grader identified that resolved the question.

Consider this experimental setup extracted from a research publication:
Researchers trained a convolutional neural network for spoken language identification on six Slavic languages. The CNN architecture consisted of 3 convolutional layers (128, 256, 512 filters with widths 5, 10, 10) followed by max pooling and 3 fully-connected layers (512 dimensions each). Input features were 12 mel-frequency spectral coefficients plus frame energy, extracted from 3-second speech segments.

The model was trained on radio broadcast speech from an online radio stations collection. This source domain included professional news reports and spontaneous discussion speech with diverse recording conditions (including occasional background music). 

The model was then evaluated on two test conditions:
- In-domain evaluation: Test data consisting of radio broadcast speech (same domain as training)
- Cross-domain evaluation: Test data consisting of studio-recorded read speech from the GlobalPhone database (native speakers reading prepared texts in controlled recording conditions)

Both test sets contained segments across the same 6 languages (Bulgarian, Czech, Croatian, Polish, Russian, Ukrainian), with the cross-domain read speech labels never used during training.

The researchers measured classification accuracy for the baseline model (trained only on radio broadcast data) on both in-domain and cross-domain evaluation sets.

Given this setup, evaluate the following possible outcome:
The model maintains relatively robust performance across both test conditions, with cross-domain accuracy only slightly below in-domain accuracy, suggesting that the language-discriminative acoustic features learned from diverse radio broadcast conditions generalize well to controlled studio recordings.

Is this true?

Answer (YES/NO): NO